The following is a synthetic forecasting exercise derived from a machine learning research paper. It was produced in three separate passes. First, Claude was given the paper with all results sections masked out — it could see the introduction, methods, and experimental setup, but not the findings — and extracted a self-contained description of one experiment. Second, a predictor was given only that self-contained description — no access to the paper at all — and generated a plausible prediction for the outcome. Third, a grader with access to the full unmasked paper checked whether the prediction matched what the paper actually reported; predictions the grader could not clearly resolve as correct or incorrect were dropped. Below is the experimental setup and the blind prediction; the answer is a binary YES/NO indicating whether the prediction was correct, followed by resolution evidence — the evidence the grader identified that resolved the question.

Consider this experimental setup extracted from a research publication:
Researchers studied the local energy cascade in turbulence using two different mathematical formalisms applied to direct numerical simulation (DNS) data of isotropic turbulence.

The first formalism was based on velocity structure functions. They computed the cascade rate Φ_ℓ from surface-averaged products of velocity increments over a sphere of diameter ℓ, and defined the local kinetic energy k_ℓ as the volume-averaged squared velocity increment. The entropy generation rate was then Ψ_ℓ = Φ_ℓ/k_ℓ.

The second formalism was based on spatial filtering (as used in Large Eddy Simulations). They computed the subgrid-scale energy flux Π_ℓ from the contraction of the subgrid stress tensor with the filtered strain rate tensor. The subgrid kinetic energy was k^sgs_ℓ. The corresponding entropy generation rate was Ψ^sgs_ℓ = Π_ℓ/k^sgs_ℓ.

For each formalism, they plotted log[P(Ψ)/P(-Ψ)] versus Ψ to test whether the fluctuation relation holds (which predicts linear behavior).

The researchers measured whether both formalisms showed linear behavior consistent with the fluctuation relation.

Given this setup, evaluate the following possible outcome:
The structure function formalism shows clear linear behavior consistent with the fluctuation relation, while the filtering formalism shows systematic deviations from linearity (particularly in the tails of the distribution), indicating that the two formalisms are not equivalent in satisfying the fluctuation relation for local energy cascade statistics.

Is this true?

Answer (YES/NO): YES